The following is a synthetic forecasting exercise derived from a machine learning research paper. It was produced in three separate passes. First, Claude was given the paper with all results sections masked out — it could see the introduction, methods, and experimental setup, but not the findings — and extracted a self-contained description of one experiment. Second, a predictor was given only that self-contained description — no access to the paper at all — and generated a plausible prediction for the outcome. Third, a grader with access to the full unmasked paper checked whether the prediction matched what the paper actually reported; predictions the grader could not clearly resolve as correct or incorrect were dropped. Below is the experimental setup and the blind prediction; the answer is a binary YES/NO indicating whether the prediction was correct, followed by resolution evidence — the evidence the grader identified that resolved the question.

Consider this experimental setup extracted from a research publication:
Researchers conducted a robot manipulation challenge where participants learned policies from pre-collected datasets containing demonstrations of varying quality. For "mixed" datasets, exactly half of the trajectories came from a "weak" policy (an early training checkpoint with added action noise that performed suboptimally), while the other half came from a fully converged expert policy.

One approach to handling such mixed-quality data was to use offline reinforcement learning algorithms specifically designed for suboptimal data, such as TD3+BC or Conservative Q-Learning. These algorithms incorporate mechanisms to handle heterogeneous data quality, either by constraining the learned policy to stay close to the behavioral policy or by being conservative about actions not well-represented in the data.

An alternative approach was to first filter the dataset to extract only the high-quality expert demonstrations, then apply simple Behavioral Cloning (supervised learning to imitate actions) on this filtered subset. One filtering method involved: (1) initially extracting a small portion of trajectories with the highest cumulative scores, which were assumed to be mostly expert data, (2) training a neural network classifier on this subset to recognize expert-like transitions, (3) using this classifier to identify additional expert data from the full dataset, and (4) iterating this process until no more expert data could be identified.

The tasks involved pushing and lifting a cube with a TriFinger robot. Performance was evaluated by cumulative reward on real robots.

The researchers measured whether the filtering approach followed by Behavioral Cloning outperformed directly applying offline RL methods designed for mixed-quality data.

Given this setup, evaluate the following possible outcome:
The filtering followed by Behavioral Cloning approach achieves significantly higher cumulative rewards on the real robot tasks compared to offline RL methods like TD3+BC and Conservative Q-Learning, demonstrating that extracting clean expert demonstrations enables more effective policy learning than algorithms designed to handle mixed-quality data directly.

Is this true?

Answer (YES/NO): YES